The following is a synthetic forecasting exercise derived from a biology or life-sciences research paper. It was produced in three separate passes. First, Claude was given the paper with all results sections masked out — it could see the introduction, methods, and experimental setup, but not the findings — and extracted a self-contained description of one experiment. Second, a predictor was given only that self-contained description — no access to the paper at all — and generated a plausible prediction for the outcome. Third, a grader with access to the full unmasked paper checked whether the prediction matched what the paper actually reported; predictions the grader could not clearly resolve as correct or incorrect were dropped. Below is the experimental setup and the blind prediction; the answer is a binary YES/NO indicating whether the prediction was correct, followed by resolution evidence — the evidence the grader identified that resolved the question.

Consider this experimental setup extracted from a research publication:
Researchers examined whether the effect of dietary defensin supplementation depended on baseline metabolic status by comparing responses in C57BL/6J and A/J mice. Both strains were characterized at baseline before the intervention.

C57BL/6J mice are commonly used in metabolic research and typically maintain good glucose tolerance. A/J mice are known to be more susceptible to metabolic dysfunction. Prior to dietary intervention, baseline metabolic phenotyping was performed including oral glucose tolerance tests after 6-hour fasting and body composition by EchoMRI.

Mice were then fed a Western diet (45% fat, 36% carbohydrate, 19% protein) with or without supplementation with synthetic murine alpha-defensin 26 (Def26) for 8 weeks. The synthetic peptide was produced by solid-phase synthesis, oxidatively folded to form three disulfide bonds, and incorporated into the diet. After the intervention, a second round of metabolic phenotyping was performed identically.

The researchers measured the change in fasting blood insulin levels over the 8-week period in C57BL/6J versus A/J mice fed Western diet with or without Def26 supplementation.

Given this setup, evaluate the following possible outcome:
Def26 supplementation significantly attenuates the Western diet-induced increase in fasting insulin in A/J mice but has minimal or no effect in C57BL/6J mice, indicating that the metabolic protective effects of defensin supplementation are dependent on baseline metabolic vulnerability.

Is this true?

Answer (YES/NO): NO